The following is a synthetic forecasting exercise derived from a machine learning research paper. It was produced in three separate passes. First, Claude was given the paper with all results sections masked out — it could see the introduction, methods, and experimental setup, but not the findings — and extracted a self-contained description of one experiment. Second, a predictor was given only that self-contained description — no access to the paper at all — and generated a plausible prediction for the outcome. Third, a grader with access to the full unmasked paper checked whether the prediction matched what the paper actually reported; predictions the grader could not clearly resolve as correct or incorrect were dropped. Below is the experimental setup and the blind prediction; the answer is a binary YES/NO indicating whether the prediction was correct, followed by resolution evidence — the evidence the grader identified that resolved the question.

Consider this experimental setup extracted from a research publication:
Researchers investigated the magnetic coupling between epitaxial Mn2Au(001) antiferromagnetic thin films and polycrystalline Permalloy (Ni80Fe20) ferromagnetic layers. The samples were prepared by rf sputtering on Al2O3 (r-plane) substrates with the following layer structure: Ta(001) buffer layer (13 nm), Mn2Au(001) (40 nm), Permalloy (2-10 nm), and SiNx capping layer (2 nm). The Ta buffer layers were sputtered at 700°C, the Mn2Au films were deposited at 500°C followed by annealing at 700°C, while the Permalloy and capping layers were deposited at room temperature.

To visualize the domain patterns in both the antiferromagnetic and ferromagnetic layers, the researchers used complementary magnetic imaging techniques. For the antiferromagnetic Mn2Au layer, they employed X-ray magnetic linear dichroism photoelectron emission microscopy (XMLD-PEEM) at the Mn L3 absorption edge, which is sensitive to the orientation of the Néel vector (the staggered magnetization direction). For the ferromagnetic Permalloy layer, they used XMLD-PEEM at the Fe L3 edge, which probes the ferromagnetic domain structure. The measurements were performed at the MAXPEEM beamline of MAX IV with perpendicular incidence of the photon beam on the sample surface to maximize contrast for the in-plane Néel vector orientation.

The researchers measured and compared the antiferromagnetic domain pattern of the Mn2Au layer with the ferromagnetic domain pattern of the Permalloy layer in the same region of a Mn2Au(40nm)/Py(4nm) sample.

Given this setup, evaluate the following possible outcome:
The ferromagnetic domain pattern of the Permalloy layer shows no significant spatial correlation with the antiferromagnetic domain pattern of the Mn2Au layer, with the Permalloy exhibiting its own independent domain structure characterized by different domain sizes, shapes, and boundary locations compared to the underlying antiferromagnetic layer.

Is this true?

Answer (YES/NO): NO